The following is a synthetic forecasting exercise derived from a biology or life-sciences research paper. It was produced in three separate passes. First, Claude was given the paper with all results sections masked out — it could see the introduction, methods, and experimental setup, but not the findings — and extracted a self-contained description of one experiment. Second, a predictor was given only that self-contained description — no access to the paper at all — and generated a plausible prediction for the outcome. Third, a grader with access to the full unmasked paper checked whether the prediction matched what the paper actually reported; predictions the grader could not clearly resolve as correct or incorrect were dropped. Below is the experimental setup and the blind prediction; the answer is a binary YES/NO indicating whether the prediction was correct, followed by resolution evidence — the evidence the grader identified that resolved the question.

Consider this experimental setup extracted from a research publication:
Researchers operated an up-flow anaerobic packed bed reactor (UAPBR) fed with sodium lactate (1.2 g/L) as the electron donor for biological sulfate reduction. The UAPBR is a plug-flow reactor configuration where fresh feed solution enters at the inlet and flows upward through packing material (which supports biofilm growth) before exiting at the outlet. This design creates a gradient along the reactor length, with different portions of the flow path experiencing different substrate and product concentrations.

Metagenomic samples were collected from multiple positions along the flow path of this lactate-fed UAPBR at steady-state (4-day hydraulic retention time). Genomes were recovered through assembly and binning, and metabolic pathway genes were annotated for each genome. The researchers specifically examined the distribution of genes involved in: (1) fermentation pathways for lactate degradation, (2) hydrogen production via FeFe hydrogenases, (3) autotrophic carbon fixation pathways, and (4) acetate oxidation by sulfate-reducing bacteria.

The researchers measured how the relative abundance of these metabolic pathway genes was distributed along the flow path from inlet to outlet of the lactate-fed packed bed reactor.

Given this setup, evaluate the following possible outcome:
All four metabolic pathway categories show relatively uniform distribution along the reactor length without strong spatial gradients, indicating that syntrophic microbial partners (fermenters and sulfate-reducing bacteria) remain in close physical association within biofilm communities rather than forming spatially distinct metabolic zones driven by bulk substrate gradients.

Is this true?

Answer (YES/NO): NO